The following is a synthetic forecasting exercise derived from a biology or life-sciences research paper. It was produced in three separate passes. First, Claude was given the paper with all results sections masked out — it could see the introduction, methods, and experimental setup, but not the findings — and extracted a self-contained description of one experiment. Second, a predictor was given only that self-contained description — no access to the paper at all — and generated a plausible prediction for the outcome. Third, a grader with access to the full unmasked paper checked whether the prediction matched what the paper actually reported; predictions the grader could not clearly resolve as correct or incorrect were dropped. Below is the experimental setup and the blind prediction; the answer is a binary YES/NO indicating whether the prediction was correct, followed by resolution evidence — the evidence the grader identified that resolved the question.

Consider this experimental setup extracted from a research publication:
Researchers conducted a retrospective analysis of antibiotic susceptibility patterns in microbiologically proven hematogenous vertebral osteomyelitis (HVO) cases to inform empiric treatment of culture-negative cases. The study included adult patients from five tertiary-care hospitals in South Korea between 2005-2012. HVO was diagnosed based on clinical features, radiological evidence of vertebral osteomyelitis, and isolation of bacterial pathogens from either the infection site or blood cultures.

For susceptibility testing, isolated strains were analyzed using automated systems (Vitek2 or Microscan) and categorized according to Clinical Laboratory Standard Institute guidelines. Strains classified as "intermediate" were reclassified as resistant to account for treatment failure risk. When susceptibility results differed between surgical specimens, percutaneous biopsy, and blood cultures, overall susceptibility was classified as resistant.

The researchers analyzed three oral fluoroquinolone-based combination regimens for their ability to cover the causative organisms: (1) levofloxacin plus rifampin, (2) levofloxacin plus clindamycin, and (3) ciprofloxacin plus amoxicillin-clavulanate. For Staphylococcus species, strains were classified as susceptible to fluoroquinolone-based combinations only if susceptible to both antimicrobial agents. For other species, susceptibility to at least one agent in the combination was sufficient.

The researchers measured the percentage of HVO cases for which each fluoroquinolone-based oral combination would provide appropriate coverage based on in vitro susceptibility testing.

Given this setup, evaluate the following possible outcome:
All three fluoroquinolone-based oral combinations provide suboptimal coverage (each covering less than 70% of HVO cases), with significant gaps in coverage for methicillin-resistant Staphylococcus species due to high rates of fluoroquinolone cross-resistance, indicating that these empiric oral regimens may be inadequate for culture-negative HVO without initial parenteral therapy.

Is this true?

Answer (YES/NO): NO